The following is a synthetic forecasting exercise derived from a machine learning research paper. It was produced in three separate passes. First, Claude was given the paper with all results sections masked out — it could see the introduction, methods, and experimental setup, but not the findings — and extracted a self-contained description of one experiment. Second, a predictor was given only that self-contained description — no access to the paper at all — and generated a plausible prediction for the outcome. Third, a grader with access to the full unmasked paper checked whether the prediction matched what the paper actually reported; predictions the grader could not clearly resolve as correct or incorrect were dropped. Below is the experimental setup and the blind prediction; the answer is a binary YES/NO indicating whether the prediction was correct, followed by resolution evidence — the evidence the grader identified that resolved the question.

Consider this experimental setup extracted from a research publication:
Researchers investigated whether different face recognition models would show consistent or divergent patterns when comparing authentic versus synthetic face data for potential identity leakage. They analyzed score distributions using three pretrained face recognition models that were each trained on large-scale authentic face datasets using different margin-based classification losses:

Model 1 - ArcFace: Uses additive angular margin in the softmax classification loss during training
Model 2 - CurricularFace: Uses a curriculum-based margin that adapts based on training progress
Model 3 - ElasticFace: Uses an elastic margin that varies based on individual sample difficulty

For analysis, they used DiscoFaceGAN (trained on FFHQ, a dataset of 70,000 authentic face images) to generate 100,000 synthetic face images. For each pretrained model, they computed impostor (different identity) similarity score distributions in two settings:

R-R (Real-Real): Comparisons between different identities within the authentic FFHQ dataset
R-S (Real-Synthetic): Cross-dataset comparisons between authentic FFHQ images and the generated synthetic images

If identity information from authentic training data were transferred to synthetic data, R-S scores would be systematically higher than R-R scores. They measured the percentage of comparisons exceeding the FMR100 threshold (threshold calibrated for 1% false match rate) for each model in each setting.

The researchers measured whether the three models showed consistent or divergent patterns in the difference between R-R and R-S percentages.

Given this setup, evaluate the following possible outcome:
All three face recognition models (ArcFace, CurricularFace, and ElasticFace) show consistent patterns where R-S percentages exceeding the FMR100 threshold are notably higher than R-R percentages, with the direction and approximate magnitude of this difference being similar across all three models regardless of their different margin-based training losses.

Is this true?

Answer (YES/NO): NO